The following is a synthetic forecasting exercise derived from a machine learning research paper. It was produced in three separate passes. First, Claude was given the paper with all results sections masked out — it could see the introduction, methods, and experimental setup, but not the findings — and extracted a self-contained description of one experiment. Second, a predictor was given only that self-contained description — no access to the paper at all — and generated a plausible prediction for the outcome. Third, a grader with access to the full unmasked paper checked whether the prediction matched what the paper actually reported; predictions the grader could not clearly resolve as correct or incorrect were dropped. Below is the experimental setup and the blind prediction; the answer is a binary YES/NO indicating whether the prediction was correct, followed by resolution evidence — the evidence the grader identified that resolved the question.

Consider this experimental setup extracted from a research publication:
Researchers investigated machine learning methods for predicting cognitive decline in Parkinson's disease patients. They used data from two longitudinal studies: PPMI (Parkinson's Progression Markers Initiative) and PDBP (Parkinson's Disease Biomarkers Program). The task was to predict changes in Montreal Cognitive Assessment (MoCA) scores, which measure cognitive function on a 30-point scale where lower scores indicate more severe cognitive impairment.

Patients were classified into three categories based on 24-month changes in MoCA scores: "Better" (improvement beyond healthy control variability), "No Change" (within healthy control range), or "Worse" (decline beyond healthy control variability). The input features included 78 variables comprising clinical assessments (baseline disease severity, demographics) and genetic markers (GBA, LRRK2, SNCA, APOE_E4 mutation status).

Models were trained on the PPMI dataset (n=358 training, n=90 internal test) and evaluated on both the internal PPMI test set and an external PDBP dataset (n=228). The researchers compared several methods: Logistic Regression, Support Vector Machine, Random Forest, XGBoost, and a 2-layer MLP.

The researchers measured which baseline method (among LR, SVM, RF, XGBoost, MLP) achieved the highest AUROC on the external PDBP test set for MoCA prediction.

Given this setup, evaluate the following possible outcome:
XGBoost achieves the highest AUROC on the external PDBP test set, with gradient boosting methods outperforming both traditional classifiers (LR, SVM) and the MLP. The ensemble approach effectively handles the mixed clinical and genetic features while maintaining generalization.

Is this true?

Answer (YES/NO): NO